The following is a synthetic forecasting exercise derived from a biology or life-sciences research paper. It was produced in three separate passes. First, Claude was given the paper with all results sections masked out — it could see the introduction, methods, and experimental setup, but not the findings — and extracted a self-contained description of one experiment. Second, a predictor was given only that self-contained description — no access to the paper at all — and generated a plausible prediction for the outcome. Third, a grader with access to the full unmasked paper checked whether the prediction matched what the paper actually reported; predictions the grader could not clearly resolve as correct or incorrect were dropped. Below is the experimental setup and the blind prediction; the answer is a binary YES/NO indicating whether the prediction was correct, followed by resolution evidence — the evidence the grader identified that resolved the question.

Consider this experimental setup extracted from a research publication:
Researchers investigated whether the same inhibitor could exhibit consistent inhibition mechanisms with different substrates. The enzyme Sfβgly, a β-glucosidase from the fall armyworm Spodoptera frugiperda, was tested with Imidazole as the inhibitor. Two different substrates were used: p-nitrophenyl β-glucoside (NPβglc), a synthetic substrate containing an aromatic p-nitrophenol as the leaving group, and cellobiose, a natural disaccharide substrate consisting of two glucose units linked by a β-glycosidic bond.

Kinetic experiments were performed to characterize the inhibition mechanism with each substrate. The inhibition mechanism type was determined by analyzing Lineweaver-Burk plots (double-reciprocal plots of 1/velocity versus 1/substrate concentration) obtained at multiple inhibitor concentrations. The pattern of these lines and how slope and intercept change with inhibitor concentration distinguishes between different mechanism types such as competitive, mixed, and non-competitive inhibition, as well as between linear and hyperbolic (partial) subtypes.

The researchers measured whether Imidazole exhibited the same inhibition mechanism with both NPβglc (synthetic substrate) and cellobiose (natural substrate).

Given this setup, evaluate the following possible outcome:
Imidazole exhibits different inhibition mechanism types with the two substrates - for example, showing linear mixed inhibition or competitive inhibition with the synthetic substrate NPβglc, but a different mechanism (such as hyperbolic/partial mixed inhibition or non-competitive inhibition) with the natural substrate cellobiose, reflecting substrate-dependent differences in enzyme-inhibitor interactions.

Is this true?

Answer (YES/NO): NO